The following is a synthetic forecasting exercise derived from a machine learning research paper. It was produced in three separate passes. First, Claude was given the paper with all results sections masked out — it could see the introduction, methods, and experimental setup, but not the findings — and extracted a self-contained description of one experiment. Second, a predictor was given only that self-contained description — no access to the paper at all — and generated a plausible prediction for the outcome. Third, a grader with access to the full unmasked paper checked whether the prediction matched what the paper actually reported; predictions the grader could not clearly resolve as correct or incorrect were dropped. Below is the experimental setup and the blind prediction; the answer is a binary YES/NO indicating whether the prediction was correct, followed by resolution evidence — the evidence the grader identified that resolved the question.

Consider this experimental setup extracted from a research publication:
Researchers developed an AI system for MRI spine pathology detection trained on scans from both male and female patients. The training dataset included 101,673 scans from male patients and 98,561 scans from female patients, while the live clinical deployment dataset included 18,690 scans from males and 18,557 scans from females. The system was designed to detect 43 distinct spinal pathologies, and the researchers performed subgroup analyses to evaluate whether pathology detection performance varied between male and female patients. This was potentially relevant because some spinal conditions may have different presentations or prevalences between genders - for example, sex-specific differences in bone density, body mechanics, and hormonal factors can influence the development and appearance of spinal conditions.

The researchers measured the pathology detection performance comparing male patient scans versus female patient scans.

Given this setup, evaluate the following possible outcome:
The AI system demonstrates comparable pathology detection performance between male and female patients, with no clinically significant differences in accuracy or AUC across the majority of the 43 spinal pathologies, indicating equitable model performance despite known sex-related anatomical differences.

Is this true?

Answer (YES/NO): YES